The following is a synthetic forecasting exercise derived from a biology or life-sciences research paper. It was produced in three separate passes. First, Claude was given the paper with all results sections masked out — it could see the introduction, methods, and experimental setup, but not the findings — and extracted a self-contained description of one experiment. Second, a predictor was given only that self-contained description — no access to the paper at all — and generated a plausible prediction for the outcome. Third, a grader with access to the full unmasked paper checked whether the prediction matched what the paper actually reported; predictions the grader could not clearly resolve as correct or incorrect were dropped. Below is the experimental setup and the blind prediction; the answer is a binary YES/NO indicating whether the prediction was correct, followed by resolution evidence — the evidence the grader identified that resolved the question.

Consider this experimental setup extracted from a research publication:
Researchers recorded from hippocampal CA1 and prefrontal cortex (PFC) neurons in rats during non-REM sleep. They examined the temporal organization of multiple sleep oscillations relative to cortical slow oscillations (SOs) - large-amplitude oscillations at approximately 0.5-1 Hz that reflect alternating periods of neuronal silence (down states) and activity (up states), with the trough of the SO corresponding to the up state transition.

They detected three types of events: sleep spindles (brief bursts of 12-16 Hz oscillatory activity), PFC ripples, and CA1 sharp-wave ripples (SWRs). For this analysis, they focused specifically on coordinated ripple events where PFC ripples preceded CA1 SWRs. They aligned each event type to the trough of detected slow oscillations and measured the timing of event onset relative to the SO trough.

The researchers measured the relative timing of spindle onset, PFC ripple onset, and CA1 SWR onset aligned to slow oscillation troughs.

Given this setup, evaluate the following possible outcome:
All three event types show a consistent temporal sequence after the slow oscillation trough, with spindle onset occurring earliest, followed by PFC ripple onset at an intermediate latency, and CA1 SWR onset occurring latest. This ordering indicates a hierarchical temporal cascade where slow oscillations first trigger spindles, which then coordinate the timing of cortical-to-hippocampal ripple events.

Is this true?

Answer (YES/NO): YES